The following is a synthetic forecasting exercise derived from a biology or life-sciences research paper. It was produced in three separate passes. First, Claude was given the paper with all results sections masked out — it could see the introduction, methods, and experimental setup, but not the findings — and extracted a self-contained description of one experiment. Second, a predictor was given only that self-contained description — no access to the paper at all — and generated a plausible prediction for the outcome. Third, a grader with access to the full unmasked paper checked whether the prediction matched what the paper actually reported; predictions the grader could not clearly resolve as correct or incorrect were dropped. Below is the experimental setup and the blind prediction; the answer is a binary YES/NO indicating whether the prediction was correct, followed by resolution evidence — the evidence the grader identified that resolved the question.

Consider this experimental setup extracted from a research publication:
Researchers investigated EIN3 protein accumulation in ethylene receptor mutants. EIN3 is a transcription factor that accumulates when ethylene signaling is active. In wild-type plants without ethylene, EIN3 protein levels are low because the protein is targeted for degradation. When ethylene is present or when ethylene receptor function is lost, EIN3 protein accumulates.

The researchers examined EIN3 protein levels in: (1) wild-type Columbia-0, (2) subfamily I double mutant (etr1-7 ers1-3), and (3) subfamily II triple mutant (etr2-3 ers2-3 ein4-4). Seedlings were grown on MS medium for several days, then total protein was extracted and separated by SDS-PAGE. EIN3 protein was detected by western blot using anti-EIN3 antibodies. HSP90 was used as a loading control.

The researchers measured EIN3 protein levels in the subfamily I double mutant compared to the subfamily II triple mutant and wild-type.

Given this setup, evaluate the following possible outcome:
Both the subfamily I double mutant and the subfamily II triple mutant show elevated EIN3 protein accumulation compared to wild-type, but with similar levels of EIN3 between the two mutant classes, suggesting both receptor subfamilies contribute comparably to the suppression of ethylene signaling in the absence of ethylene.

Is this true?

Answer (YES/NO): NO